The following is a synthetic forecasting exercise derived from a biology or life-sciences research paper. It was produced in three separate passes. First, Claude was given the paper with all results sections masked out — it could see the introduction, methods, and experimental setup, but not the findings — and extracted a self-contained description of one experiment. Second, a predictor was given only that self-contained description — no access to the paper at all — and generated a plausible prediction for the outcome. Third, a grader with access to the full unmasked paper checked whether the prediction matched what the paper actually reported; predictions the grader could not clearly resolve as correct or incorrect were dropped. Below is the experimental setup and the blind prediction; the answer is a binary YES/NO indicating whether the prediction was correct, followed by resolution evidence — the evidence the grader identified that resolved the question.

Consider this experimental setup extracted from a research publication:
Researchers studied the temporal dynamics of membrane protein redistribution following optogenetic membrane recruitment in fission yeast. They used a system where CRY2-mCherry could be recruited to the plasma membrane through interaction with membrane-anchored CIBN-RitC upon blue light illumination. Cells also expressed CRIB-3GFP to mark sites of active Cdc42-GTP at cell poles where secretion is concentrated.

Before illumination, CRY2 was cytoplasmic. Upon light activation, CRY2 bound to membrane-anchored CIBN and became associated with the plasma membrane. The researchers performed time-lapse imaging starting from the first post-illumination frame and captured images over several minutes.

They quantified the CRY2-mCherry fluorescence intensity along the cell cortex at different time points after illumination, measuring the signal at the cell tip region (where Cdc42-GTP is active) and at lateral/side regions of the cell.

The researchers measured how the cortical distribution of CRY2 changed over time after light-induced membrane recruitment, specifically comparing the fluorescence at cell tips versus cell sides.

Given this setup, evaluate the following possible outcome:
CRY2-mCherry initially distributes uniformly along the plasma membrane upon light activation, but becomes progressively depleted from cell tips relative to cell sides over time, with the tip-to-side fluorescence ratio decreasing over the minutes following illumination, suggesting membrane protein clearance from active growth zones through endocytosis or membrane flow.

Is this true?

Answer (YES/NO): YES